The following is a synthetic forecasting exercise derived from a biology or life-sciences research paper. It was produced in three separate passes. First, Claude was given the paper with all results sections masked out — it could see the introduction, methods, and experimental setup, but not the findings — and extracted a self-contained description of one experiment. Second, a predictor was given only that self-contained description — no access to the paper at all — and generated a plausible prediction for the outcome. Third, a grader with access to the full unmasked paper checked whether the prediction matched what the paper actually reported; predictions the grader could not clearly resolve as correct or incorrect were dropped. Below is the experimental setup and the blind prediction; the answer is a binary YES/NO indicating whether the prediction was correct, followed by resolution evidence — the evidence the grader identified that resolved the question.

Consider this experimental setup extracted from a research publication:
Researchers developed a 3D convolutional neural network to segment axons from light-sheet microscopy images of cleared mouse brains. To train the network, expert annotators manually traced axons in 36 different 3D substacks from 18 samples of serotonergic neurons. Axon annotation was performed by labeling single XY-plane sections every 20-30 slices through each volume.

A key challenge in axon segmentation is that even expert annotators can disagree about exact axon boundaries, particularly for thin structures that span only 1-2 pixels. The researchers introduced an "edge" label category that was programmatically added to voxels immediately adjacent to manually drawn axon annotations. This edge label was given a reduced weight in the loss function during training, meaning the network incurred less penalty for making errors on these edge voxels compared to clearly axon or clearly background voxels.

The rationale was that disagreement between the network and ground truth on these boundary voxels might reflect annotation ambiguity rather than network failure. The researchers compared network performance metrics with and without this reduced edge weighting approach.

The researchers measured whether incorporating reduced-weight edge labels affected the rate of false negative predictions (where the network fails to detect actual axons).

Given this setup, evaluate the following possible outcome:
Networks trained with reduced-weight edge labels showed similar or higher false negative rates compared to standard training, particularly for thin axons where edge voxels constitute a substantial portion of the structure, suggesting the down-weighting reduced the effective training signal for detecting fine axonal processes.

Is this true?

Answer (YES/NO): NO